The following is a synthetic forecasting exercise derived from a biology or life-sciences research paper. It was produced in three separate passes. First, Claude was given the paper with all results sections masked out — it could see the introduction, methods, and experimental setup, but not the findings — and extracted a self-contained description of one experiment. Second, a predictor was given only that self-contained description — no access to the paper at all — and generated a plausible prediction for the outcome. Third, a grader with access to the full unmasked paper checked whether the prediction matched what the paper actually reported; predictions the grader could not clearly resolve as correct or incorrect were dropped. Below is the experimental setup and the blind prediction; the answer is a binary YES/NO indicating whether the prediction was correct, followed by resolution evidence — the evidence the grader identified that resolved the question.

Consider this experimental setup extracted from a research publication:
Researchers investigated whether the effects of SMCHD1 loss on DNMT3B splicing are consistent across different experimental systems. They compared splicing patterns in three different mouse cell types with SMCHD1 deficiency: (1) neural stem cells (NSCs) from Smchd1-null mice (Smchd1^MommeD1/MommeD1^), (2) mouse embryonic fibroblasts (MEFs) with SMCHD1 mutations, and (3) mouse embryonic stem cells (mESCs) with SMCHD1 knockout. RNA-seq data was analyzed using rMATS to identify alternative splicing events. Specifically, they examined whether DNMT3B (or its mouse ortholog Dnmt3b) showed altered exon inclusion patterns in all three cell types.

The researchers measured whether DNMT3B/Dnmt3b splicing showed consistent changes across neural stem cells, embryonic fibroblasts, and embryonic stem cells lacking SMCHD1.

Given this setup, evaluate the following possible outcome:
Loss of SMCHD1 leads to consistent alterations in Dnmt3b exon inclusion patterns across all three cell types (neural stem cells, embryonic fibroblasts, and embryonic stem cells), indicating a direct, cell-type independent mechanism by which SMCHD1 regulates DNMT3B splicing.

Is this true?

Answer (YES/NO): YES